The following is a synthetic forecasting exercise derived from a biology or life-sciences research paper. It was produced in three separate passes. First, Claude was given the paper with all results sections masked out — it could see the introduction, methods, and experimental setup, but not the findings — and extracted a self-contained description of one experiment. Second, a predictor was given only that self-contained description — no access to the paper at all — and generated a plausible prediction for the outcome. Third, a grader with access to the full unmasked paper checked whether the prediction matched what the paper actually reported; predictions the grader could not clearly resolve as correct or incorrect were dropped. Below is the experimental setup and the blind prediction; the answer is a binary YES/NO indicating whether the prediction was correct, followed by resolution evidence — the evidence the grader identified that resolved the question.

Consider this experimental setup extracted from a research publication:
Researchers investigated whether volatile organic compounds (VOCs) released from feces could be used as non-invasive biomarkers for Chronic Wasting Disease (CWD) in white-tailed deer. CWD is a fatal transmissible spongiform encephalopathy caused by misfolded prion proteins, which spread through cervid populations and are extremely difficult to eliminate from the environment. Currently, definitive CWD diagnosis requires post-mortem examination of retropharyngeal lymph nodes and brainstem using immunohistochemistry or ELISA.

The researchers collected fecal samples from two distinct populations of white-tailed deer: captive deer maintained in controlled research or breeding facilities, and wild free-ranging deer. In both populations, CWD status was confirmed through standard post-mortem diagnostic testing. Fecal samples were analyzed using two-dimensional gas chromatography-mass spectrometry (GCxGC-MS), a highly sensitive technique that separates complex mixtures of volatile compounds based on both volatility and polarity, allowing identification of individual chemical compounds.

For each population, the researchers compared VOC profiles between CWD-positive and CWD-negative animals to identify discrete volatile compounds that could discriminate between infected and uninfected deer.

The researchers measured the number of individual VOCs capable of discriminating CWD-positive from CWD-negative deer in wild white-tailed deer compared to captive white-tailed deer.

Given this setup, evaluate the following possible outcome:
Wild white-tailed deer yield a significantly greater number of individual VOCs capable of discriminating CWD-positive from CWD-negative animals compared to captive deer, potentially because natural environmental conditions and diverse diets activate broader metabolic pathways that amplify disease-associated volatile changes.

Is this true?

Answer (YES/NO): YES